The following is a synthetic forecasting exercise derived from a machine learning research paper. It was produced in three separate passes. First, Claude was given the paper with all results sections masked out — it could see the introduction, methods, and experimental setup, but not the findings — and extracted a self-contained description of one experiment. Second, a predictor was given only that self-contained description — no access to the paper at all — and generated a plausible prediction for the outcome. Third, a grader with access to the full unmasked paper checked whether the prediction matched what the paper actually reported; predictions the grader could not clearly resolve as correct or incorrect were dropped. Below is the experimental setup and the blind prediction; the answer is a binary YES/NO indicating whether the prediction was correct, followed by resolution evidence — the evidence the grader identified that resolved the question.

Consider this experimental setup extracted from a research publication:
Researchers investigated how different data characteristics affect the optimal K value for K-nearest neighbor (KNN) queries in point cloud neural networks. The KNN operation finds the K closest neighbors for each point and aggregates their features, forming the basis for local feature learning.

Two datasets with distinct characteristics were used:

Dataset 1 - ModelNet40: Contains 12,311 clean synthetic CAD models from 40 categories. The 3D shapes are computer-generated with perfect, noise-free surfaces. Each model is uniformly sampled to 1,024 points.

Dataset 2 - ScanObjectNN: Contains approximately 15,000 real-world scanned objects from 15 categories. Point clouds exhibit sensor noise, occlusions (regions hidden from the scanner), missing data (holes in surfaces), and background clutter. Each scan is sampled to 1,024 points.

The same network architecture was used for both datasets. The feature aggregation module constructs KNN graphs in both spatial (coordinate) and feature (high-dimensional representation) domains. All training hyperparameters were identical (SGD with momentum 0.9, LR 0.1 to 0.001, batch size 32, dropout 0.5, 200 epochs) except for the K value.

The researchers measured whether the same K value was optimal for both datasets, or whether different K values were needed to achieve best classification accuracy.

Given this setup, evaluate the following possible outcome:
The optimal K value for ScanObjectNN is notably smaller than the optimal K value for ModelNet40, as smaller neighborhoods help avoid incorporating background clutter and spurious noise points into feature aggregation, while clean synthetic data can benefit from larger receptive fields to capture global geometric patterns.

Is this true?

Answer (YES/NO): NO